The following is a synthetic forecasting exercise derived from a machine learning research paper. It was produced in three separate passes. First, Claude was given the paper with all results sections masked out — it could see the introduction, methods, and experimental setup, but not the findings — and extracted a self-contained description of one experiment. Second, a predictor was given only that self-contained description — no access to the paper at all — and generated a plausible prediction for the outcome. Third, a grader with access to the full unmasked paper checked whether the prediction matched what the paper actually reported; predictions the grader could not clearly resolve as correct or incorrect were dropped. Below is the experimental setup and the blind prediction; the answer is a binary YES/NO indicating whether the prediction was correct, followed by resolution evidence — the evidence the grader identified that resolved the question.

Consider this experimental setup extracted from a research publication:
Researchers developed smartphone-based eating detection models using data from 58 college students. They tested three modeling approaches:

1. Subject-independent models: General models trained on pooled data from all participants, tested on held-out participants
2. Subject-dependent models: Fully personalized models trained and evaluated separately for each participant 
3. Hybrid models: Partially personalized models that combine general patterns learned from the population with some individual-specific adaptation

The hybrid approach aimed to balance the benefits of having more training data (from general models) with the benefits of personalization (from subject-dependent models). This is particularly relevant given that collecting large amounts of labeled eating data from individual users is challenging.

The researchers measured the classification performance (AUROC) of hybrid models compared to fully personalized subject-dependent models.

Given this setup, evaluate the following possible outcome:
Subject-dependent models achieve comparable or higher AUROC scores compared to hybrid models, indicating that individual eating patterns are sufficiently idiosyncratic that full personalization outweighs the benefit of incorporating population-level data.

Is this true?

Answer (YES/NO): YES